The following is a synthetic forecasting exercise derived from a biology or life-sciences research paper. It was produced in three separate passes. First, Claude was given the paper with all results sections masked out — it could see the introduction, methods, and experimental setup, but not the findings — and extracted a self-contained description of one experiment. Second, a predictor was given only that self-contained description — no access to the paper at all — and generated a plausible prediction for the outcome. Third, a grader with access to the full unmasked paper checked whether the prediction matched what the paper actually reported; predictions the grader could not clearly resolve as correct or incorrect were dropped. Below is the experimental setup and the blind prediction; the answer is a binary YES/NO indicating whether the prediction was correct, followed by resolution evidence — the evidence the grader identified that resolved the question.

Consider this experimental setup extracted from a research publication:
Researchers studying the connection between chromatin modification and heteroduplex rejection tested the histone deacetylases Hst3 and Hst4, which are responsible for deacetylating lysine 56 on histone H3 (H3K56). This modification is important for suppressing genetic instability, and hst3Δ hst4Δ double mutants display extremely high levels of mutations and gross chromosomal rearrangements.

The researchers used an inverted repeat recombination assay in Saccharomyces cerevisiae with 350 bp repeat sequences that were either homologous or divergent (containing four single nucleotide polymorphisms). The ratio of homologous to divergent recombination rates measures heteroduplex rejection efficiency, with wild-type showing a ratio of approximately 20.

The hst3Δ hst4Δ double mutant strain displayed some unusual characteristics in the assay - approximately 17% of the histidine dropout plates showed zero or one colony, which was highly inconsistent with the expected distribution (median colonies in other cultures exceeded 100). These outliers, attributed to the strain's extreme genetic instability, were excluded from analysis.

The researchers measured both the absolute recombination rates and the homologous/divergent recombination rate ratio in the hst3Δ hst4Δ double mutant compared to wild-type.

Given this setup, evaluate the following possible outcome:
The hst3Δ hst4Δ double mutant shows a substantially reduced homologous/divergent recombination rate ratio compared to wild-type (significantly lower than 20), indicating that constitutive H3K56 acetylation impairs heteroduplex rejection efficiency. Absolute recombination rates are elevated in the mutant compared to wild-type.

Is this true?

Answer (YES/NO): YES